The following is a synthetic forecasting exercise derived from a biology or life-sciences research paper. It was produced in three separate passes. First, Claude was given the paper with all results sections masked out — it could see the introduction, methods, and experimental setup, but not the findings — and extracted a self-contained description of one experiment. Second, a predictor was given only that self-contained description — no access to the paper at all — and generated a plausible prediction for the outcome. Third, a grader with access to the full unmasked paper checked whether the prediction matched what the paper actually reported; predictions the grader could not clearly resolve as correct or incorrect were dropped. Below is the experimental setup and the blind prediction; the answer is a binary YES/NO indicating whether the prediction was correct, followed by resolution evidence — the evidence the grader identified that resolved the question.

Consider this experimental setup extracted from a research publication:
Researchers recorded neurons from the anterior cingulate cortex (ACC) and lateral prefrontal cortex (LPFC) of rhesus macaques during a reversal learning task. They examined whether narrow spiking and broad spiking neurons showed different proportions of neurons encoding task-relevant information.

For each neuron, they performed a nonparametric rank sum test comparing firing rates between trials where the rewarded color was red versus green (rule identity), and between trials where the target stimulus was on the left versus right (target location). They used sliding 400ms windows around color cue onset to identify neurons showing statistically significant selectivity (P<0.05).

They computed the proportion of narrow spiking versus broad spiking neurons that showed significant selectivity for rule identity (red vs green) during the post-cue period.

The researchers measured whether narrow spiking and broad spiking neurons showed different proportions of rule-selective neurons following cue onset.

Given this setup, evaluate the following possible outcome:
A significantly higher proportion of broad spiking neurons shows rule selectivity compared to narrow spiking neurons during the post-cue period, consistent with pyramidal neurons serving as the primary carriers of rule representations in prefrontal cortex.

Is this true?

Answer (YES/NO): NO